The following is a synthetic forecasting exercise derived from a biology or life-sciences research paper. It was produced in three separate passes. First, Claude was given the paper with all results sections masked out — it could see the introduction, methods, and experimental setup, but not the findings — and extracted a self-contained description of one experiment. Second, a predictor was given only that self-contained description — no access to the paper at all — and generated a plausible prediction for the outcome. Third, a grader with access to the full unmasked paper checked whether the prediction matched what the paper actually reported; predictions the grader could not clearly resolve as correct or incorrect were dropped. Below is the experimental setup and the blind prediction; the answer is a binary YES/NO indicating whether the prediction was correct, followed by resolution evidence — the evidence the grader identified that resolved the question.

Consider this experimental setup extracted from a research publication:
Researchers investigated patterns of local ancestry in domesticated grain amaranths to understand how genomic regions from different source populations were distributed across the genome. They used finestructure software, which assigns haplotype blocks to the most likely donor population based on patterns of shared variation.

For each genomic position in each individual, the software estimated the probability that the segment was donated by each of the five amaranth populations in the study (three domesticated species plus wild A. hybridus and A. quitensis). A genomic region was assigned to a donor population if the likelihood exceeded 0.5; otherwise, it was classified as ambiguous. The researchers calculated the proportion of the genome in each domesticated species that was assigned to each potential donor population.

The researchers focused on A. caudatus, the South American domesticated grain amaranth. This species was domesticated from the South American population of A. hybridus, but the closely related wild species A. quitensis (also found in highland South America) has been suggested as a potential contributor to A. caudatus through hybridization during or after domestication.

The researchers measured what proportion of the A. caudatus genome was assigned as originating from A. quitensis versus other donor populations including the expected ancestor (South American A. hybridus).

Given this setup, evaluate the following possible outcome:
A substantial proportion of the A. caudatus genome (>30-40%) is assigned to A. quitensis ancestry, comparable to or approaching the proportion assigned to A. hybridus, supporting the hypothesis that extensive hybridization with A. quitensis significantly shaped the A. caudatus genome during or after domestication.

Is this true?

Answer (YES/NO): NO